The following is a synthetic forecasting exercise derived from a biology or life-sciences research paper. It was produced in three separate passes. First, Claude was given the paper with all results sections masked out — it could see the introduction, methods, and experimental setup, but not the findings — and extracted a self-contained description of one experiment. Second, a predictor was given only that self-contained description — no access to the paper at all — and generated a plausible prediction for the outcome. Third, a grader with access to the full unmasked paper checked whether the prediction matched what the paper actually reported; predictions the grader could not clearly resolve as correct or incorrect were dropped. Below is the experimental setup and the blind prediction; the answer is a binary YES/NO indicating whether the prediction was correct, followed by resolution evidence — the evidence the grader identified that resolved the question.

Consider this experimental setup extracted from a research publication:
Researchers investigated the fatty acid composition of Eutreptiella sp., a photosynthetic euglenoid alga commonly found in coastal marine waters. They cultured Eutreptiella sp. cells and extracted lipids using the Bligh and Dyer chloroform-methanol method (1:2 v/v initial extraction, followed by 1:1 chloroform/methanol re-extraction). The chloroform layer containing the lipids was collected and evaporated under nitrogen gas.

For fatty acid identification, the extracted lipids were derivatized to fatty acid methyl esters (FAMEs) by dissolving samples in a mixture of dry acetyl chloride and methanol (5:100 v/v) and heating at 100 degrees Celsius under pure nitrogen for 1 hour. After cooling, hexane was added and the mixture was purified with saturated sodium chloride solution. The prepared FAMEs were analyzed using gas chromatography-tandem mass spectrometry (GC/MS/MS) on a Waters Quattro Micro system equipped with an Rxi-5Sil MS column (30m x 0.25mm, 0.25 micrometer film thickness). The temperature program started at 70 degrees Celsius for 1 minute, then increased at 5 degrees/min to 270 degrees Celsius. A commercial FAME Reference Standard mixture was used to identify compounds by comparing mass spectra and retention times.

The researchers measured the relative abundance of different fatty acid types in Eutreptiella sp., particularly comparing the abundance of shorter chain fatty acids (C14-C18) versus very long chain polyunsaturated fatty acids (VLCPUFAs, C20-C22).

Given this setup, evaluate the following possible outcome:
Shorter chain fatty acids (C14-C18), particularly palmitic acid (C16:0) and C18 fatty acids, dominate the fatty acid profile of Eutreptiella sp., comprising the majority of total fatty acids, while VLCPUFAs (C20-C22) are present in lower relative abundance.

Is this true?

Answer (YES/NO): NO